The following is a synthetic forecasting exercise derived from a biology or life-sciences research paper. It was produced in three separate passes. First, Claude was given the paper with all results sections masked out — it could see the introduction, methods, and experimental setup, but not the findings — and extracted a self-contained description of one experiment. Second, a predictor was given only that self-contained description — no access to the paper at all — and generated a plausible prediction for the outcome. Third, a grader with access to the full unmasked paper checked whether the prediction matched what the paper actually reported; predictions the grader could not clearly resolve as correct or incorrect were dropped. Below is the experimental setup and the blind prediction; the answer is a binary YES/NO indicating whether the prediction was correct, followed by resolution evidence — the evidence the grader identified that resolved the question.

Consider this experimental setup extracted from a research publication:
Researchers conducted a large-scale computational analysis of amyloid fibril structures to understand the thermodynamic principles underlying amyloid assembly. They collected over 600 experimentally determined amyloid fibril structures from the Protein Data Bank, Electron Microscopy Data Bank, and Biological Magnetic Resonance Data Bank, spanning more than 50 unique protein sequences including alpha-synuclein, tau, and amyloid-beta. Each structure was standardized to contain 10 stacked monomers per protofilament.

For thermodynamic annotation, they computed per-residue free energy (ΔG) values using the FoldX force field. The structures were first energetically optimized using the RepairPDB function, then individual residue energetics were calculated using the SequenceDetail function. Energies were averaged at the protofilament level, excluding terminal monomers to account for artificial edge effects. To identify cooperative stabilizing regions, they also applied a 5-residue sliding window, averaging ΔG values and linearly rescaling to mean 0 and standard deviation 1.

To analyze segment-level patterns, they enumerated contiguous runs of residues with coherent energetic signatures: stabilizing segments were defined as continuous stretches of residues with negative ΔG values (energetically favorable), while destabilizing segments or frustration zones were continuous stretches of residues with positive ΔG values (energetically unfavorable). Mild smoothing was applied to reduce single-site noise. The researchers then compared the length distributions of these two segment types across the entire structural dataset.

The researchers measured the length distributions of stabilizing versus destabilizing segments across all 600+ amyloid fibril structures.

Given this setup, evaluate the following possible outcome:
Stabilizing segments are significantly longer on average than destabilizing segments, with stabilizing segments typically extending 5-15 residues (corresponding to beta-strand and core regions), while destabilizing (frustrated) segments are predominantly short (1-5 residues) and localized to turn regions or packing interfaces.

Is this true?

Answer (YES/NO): NO